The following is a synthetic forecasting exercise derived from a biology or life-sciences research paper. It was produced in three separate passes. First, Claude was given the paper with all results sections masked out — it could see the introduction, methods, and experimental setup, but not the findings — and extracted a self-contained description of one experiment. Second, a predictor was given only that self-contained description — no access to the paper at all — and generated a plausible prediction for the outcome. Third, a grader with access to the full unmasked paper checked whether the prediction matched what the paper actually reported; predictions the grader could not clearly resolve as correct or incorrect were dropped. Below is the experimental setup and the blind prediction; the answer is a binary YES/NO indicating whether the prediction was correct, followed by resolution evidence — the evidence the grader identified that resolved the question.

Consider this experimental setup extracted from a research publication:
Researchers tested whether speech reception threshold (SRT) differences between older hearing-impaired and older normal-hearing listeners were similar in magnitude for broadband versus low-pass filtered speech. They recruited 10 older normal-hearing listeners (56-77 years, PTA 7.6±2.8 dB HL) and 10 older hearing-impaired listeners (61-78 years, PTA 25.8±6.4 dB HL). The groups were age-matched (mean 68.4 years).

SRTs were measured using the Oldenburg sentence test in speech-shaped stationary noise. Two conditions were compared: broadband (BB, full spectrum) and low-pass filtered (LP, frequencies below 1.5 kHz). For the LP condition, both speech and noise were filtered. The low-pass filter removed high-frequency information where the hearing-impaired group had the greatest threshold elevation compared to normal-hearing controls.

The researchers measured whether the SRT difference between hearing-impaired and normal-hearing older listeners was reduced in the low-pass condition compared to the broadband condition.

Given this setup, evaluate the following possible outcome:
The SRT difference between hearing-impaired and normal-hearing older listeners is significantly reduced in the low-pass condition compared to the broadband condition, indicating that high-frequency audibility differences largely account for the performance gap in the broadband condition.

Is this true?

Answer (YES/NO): NO